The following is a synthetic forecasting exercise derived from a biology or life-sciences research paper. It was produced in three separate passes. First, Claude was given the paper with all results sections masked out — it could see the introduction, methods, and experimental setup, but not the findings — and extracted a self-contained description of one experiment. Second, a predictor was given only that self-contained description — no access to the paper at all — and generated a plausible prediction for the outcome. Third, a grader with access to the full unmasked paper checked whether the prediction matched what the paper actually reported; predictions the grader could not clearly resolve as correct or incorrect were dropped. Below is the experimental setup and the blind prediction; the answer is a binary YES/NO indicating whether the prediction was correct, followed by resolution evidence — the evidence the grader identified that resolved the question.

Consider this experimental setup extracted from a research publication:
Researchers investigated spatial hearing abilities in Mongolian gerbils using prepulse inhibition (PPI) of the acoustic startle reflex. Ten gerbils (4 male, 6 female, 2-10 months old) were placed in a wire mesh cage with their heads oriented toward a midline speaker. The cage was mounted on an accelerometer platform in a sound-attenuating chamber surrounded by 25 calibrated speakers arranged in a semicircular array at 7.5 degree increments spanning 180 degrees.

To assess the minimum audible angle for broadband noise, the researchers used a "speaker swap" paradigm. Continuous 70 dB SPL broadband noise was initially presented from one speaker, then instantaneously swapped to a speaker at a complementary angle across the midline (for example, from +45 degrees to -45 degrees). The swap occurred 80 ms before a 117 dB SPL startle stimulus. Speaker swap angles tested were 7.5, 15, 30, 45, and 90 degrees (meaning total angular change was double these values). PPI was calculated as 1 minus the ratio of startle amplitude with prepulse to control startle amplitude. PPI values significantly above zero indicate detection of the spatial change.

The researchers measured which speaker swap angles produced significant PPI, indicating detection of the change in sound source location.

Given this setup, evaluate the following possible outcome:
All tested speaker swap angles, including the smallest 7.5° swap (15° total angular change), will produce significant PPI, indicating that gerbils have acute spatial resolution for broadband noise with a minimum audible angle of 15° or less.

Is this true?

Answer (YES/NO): NO